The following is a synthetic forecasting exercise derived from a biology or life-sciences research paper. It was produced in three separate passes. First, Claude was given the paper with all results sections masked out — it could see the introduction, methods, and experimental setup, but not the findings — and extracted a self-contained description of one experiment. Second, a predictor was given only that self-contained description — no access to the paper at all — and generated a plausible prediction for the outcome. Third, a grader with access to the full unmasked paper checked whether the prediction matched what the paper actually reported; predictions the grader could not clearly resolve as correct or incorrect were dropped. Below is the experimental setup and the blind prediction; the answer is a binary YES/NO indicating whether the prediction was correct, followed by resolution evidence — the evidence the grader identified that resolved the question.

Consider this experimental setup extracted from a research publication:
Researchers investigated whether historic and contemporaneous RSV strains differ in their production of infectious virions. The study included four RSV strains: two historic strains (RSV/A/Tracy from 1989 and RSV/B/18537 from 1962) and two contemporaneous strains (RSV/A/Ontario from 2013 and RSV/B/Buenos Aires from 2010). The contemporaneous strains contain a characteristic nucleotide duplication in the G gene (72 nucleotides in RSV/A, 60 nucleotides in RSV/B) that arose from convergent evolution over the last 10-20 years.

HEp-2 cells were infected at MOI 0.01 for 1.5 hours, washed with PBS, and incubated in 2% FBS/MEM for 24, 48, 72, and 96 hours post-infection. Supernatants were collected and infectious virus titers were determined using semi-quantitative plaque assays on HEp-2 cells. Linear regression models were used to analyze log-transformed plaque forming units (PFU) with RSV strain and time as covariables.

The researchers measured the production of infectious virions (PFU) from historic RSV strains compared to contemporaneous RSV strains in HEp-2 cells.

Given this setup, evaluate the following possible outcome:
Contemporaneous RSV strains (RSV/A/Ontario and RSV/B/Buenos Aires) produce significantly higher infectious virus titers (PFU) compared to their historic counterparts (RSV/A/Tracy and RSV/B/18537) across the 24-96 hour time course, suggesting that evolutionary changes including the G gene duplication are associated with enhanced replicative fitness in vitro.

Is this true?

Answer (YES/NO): NO